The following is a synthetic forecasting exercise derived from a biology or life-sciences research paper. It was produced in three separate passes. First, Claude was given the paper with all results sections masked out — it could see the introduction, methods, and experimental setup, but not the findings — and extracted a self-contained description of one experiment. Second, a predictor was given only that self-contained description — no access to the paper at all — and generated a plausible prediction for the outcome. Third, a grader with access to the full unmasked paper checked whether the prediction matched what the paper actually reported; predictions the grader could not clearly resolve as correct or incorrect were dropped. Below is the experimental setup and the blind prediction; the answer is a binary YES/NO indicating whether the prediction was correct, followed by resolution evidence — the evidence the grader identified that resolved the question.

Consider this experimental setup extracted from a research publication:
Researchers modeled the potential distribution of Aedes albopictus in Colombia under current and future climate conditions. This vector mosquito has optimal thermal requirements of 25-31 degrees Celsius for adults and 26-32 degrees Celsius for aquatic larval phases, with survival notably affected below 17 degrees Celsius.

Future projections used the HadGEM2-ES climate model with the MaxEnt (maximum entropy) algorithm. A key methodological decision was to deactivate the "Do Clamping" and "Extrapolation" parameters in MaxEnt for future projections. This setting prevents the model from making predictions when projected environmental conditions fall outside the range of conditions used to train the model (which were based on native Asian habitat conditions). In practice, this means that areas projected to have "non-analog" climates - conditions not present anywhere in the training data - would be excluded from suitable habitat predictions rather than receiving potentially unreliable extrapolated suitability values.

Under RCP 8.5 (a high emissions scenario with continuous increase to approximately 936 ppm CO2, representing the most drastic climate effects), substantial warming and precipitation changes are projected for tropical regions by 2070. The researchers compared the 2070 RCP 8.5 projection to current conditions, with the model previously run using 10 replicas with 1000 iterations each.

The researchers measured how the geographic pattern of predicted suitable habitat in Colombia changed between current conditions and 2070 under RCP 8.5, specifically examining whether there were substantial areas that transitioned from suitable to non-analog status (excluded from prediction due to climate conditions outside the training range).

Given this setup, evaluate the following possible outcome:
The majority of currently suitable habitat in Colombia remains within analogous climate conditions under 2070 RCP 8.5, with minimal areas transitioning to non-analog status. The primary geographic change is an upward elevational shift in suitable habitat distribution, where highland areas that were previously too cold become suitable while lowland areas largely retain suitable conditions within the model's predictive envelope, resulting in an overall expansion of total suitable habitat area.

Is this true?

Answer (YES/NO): NO